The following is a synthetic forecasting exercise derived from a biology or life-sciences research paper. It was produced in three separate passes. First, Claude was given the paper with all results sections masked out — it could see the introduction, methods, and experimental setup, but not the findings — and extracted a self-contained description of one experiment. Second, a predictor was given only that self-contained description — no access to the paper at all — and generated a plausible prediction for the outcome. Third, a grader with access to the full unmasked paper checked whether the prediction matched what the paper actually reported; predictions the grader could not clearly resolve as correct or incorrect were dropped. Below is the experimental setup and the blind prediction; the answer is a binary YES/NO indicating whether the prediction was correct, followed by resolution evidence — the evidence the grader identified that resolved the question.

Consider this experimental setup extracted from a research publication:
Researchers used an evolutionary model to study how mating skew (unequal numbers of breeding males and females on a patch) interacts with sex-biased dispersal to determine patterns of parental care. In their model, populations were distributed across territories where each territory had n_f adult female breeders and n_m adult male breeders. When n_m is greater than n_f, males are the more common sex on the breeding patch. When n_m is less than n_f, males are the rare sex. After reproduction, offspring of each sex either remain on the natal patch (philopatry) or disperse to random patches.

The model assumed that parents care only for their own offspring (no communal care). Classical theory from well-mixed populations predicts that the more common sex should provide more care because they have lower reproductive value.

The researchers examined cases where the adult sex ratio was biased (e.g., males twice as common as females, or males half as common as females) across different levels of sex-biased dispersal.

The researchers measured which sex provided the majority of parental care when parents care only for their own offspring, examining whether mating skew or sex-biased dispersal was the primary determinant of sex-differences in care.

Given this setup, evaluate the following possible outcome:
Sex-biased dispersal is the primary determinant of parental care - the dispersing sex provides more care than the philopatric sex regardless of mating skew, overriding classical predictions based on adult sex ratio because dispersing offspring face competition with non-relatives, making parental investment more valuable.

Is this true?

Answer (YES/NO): NO